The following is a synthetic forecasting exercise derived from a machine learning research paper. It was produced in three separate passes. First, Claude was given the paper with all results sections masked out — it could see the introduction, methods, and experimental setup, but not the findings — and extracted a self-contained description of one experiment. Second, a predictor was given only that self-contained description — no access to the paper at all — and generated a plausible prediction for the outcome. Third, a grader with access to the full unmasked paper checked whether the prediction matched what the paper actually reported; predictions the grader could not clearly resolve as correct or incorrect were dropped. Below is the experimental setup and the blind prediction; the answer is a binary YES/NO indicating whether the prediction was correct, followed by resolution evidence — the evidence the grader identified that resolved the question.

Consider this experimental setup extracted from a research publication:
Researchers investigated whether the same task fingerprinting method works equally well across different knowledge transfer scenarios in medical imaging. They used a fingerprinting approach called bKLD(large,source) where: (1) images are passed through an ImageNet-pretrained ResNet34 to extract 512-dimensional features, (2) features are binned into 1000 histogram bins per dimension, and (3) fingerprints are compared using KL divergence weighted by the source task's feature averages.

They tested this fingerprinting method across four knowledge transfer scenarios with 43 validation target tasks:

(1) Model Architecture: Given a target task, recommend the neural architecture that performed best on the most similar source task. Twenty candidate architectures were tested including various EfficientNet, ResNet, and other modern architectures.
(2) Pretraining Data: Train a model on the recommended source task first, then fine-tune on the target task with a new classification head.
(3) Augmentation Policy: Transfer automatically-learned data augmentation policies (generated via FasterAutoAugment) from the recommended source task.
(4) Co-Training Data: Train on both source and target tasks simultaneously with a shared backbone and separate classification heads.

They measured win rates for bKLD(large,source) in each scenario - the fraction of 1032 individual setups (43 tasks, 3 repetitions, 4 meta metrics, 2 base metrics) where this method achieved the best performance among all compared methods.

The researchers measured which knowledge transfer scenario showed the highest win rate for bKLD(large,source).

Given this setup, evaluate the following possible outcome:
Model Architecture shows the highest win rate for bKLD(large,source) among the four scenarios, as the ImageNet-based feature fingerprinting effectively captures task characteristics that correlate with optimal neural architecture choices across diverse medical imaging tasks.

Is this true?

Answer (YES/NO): YES